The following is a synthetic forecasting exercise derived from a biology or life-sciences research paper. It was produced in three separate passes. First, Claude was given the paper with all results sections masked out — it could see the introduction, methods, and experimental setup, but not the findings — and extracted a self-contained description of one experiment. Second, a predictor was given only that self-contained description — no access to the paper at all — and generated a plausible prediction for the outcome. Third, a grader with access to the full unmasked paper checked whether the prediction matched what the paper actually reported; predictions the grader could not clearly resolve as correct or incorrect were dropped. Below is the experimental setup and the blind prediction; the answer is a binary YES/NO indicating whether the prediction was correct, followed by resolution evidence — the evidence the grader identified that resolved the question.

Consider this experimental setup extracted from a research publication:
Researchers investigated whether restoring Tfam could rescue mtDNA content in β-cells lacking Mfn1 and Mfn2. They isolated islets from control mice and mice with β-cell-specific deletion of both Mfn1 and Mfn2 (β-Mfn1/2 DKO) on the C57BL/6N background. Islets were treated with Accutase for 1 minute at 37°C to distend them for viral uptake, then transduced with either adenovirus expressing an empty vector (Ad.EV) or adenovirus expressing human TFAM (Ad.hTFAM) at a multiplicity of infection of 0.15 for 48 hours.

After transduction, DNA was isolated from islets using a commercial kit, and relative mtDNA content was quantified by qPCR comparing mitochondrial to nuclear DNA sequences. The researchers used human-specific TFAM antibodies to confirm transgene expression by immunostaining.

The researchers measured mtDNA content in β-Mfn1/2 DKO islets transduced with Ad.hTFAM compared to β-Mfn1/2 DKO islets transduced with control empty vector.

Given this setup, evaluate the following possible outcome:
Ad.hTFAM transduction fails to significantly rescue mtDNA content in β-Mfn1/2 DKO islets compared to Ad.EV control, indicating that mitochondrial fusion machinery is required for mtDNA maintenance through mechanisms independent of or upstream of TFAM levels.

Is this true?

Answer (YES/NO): NO